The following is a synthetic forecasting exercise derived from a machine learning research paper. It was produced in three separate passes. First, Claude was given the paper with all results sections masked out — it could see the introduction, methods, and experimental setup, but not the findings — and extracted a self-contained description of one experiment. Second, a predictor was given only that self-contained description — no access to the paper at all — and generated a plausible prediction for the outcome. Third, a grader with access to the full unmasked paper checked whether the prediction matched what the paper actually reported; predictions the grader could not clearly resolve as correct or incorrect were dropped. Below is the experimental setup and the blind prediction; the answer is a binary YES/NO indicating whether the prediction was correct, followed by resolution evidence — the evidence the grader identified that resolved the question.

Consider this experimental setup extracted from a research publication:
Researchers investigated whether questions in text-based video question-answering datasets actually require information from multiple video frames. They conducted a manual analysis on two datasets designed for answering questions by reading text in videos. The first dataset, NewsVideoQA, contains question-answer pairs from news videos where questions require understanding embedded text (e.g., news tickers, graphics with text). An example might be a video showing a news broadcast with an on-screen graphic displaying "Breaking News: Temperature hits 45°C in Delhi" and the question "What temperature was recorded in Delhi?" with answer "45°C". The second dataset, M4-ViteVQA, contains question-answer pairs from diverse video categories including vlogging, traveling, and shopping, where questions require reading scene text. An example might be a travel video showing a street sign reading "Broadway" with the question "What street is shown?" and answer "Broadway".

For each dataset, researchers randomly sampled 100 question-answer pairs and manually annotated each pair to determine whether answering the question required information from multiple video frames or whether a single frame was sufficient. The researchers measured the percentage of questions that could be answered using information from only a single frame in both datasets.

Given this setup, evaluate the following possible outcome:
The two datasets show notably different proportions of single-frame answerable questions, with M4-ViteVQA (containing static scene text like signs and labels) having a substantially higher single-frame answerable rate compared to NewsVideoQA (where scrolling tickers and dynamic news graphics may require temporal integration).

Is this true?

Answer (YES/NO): NO